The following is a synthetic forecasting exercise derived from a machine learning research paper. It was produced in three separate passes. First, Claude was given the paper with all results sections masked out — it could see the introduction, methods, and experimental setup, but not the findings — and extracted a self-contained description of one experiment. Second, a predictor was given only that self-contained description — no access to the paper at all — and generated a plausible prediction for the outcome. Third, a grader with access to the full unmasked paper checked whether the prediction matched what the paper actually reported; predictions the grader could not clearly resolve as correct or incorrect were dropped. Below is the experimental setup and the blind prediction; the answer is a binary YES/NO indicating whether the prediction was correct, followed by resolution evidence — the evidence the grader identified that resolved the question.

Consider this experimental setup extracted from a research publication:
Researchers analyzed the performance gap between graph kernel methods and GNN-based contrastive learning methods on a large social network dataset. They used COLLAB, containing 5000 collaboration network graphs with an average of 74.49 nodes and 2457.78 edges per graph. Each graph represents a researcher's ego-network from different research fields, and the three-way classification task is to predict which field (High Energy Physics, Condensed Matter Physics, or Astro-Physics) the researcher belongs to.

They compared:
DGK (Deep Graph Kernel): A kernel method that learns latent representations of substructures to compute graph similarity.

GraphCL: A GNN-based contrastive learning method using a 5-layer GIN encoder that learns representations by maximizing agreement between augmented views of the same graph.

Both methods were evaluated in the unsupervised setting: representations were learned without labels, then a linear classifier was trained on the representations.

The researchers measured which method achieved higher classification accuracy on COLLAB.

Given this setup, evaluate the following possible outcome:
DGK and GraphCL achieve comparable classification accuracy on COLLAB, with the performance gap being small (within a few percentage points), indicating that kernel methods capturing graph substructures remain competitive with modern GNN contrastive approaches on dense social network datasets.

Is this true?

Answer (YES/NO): NO